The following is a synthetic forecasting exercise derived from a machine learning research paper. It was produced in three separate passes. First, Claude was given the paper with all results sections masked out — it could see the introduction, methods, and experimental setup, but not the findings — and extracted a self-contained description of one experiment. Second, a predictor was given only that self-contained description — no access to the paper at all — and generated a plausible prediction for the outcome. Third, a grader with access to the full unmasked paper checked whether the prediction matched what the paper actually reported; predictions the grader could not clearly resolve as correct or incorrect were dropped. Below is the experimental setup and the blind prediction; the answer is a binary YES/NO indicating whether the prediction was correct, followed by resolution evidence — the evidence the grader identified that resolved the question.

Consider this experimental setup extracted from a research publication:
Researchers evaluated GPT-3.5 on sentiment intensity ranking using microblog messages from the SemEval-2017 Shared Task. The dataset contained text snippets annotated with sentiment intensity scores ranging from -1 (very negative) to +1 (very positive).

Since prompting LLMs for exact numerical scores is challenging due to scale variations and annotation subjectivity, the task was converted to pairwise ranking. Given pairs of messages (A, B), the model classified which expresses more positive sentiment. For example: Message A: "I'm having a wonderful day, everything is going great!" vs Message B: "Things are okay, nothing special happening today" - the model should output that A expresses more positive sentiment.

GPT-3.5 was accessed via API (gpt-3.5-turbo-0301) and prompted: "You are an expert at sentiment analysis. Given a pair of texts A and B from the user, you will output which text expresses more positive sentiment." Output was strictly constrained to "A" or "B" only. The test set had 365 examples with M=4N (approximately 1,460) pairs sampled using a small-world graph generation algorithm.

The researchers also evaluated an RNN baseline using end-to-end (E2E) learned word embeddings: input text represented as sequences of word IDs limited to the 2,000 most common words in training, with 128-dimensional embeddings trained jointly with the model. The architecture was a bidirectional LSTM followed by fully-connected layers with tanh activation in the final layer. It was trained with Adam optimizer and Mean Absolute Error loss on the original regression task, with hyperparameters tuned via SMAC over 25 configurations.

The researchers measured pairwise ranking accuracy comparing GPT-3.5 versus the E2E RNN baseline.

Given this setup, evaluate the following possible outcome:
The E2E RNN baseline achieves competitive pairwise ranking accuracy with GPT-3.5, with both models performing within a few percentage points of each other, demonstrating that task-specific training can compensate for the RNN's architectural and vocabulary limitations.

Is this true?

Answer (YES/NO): YES